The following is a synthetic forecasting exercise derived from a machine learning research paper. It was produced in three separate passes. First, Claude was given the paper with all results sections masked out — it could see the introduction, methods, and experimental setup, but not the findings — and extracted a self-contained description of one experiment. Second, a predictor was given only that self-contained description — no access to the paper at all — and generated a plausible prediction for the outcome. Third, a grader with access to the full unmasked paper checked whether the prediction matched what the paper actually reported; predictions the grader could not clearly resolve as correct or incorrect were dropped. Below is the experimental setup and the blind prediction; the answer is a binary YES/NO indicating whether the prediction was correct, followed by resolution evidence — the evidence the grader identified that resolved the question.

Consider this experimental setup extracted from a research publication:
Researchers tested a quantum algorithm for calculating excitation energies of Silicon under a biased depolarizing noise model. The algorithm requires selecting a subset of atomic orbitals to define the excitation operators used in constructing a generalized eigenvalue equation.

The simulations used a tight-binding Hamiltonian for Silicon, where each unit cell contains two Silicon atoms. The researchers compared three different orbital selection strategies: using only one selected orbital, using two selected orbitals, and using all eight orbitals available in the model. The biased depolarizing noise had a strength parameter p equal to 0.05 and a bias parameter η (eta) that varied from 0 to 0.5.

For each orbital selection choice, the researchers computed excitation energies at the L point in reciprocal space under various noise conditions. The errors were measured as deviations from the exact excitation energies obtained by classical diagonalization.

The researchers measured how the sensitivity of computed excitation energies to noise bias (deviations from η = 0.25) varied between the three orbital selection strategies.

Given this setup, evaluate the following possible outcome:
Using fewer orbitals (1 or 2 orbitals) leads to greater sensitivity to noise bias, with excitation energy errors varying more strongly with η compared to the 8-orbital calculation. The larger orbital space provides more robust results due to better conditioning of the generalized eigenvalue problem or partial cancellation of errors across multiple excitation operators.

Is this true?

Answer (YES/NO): NO